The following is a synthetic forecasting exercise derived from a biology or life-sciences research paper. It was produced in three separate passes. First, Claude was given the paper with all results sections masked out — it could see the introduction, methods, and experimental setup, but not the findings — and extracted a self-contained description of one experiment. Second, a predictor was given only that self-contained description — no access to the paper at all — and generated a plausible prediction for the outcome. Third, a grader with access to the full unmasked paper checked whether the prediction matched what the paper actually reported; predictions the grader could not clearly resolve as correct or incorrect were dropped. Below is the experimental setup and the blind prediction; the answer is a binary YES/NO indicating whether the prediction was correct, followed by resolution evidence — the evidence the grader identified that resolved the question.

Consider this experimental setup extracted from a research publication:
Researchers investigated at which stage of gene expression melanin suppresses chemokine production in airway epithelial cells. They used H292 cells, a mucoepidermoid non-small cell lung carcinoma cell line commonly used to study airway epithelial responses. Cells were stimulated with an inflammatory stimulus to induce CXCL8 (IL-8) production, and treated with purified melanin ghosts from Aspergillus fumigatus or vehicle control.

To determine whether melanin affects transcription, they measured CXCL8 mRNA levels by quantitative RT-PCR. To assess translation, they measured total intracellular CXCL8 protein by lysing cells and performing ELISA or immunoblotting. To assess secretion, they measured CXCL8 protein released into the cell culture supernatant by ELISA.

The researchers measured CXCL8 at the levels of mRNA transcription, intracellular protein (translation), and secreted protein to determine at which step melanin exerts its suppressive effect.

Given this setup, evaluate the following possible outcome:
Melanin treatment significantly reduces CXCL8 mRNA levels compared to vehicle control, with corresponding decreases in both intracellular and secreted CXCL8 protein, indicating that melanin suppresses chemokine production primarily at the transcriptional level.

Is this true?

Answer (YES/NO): NO